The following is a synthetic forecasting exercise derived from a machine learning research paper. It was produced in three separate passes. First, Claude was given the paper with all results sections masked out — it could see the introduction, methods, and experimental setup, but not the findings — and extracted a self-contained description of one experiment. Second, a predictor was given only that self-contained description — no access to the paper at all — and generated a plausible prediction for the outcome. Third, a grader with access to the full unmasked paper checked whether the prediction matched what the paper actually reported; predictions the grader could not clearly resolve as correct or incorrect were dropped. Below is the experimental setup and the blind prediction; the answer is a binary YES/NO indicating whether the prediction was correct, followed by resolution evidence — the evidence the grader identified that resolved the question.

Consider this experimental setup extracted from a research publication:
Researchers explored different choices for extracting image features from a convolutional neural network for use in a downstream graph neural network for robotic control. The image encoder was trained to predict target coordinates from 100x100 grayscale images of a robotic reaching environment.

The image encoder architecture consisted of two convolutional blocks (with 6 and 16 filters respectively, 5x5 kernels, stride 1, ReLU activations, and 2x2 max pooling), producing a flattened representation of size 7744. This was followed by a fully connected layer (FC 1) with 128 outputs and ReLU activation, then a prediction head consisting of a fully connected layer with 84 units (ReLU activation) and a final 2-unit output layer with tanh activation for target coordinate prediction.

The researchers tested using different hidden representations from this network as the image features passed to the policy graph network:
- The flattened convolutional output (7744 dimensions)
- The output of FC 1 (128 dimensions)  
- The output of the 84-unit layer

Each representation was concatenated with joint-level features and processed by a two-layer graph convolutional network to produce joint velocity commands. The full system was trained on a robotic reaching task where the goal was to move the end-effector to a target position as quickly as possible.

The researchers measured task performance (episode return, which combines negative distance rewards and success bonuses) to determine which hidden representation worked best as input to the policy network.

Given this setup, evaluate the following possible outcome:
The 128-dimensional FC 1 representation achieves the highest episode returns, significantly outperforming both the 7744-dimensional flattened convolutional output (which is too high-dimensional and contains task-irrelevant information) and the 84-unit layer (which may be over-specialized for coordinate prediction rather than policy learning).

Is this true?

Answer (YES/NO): YES